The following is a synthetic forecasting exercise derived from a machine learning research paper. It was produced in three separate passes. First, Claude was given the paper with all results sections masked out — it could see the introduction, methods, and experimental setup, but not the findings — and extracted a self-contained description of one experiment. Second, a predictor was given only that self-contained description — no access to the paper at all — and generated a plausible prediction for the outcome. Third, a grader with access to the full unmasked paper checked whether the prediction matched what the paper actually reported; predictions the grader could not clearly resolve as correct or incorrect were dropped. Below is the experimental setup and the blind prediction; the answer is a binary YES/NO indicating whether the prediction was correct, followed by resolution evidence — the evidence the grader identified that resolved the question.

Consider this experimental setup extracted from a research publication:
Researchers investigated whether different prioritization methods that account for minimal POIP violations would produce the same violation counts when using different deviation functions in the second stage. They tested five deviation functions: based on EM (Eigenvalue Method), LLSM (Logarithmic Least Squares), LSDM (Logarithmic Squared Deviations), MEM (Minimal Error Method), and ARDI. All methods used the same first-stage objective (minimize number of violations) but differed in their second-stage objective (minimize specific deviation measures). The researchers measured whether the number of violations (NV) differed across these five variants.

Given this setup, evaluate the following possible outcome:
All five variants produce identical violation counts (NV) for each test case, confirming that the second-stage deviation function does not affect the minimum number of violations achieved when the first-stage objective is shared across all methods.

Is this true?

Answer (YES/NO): YES